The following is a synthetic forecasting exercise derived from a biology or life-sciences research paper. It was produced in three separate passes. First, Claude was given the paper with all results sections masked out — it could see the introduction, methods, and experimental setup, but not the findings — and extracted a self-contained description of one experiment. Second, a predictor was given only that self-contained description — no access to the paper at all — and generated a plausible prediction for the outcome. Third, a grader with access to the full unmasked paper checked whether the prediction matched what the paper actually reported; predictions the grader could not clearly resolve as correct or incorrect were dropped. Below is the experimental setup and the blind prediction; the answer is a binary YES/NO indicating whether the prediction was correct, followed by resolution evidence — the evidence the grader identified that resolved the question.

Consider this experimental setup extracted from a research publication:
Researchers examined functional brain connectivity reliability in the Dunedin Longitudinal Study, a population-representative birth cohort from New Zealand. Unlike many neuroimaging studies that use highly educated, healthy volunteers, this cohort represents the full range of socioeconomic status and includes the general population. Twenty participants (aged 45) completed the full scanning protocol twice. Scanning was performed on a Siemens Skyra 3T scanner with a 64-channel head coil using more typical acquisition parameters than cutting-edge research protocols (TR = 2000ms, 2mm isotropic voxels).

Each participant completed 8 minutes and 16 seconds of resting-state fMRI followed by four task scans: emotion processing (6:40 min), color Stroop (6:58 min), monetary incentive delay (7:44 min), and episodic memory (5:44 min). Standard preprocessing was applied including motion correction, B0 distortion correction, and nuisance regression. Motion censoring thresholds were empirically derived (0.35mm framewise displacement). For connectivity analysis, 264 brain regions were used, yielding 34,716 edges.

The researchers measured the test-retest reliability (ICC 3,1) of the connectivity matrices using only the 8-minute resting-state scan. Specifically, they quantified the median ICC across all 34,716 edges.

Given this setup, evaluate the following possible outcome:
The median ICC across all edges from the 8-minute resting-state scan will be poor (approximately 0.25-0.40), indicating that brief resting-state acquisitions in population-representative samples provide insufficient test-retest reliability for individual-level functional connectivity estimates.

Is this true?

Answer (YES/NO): YES